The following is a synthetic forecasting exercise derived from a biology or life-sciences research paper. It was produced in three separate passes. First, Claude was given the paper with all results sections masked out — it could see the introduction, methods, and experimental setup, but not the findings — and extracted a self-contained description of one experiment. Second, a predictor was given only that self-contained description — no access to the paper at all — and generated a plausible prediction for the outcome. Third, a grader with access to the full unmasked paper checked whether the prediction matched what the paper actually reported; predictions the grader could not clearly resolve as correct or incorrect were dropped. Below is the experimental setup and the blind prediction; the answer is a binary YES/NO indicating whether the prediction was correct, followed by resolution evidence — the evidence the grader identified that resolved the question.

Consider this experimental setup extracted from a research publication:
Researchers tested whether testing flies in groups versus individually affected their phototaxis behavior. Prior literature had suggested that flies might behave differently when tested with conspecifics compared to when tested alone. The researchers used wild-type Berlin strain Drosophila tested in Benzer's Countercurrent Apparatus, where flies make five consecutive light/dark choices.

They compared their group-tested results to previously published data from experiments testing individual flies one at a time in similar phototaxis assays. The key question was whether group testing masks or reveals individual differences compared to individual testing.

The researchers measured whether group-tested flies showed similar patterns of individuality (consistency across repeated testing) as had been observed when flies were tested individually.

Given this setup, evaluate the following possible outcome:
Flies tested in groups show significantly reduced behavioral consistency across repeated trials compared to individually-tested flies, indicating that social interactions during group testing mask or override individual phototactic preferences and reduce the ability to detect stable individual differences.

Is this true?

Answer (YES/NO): NO